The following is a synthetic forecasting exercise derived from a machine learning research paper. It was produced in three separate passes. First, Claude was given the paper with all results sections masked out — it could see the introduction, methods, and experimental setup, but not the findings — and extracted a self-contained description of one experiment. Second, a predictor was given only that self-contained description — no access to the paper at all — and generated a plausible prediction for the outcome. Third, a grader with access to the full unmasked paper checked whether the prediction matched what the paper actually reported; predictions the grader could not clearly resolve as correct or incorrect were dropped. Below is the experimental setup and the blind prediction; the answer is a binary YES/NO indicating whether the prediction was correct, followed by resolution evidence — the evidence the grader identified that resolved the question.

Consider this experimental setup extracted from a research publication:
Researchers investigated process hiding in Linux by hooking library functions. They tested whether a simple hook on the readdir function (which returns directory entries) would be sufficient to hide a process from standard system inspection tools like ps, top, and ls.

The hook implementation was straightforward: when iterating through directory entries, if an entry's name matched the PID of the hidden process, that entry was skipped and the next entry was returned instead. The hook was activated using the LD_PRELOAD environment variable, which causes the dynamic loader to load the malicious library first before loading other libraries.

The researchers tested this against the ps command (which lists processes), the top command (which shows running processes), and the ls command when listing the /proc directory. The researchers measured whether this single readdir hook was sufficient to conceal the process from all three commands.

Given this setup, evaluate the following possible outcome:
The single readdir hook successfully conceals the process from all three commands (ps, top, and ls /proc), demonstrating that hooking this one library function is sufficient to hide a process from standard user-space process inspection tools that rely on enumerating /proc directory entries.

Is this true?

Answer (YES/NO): YES